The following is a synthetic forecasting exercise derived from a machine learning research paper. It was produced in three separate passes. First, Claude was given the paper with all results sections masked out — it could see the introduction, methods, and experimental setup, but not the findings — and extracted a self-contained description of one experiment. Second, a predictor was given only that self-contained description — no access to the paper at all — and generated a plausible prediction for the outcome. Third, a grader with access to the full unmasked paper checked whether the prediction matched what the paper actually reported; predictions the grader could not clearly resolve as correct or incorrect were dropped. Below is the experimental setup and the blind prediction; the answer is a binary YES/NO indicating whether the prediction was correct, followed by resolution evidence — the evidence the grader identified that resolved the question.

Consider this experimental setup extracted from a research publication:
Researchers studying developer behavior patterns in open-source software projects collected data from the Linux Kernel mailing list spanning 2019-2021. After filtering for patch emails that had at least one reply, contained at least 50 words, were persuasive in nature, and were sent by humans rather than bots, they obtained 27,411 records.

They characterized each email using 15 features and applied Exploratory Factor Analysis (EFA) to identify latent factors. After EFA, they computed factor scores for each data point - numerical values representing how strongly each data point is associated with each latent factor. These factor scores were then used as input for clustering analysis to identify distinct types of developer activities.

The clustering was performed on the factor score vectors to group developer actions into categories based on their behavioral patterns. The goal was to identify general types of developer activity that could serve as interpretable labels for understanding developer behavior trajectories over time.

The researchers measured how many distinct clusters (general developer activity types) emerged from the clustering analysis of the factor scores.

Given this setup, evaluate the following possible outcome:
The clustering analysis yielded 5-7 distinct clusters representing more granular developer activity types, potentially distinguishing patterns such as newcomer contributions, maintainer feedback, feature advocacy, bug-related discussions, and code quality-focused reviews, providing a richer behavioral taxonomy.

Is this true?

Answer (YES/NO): YES